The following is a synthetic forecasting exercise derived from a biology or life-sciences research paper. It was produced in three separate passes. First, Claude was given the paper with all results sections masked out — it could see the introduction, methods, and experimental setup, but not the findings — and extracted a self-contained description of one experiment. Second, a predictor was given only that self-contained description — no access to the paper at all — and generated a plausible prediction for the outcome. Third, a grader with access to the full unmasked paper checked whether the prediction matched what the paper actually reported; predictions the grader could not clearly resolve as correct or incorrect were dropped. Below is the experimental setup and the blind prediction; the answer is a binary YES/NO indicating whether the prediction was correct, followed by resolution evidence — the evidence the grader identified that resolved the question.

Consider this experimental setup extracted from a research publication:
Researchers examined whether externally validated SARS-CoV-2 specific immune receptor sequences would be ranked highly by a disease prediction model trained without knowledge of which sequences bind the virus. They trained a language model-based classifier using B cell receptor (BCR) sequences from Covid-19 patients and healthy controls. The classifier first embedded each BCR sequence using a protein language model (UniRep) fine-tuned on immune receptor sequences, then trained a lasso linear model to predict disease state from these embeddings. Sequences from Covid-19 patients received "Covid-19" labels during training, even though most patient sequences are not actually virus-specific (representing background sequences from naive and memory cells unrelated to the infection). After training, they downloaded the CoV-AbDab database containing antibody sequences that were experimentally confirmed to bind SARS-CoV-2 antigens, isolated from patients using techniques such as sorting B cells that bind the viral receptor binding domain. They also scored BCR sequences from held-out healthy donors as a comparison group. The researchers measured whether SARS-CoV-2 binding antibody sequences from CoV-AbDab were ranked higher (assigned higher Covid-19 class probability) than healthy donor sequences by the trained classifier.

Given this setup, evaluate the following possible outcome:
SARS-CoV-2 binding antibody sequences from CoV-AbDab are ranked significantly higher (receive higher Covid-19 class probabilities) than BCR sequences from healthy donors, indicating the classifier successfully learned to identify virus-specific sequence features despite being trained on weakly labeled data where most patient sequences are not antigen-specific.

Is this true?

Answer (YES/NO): YES